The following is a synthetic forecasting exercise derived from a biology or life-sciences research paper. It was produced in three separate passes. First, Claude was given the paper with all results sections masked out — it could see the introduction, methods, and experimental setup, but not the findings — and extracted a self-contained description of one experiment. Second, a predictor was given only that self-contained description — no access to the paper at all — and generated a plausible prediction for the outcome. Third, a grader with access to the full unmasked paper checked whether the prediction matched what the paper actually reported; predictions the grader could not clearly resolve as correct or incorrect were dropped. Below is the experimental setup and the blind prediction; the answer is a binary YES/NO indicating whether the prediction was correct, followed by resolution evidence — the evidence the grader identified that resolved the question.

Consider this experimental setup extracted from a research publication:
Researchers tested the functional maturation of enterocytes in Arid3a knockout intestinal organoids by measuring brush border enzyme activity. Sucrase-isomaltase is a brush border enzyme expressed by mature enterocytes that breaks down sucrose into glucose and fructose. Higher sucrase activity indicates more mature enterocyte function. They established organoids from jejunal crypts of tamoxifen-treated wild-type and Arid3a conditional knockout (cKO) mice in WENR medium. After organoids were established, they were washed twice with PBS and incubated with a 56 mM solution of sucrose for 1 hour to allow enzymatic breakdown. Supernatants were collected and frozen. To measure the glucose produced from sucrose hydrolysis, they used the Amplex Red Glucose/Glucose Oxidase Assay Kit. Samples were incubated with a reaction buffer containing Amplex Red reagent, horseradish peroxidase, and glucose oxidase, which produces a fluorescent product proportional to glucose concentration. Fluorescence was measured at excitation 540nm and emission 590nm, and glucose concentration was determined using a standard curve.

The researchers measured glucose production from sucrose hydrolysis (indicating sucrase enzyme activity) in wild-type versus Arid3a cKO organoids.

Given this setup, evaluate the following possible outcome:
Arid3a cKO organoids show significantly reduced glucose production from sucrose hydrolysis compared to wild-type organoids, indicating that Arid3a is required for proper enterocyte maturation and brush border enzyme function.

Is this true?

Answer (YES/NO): NO